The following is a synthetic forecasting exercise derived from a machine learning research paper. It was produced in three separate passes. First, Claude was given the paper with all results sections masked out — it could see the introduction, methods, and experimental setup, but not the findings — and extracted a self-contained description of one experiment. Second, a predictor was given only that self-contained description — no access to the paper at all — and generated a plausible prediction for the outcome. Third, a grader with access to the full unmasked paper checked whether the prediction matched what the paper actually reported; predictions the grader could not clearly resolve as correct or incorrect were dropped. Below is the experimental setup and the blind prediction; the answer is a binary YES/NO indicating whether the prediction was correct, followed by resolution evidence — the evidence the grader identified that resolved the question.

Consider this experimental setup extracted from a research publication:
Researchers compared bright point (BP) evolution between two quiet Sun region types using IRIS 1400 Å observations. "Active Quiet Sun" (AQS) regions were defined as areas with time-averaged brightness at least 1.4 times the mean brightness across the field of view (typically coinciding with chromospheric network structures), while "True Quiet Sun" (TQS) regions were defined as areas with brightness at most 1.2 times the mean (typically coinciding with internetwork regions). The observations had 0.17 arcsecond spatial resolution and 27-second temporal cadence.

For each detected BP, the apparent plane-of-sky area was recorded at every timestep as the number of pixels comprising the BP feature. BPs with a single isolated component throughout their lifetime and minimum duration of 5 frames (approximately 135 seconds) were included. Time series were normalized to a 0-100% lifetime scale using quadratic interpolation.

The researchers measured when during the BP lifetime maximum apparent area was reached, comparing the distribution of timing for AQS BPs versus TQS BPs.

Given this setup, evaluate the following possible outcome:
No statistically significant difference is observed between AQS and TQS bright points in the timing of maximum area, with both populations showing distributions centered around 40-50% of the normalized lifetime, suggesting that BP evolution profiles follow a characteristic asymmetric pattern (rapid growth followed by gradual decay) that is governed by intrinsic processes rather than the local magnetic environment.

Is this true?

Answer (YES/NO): NO